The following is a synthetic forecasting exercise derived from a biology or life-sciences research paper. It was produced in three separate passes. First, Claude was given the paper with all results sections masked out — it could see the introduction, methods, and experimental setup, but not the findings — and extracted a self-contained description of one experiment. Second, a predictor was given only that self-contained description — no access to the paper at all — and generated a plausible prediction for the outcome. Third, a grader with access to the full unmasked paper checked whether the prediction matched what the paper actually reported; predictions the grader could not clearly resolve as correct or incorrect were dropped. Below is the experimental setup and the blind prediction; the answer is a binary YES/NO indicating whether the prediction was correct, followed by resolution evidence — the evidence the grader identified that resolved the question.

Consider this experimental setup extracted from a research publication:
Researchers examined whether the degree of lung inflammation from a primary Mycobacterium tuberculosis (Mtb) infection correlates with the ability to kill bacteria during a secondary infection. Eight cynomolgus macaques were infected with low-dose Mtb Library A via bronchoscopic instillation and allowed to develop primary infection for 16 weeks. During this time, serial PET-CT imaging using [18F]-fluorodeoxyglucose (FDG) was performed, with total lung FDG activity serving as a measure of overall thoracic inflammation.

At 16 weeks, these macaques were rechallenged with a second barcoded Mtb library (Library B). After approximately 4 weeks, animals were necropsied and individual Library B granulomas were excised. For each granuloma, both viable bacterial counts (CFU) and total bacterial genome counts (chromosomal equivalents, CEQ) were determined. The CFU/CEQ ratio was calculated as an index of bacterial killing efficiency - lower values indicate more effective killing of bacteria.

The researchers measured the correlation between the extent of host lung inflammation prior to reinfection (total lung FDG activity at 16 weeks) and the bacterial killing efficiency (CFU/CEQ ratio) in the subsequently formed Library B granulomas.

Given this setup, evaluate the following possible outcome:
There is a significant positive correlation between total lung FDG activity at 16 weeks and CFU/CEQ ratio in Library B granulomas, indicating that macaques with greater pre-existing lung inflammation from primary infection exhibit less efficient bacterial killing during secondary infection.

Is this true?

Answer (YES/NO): NO